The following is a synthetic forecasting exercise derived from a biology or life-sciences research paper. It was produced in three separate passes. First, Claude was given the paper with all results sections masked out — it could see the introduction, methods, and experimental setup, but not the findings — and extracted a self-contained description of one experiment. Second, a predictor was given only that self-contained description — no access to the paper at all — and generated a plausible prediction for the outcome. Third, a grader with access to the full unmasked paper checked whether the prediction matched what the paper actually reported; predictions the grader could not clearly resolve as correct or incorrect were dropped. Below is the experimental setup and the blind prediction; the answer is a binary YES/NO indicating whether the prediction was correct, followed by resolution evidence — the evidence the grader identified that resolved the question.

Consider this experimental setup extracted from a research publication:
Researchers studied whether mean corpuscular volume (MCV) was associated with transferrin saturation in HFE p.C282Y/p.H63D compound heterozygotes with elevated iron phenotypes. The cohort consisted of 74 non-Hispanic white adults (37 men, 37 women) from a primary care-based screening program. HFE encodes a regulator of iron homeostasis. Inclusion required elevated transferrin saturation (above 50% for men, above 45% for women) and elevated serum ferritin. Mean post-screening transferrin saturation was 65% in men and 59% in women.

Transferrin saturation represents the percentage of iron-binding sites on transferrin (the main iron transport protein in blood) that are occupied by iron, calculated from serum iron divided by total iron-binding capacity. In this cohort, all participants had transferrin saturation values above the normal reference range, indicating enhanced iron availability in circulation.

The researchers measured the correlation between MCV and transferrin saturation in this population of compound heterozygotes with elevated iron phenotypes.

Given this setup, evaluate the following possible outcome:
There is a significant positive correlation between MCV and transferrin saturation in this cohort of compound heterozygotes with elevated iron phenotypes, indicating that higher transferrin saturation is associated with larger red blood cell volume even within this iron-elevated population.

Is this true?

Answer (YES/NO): NO